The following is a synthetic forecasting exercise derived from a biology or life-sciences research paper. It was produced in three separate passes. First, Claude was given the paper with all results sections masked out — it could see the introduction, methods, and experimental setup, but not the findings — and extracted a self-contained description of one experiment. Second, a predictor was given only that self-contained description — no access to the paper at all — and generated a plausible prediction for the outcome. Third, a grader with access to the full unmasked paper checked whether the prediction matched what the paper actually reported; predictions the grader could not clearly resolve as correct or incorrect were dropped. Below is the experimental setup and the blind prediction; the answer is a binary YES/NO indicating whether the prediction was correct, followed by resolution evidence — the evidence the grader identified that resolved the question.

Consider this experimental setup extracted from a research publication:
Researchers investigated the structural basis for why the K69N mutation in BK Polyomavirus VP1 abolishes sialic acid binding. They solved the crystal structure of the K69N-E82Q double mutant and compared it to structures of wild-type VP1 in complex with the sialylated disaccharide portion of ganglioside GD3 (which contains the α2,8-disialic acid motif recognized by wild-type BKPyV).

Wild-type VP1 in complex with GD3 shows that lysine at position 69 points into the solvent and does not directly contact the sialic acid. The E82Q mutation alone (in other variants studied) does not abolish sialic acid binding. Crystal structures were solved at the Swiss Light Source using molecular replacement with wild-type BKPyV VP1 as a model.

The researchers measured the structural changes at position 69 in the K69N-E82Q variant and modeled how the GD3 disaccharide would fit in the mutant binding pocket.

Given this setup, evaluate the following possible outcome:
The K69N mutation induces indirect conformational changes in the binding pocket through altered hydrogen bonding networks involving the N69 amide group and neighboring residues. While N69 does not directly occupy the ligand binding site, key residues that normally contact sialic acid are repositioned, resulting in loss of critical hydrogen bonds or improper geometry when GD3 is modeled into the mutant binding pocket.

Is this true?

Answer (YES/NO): NO